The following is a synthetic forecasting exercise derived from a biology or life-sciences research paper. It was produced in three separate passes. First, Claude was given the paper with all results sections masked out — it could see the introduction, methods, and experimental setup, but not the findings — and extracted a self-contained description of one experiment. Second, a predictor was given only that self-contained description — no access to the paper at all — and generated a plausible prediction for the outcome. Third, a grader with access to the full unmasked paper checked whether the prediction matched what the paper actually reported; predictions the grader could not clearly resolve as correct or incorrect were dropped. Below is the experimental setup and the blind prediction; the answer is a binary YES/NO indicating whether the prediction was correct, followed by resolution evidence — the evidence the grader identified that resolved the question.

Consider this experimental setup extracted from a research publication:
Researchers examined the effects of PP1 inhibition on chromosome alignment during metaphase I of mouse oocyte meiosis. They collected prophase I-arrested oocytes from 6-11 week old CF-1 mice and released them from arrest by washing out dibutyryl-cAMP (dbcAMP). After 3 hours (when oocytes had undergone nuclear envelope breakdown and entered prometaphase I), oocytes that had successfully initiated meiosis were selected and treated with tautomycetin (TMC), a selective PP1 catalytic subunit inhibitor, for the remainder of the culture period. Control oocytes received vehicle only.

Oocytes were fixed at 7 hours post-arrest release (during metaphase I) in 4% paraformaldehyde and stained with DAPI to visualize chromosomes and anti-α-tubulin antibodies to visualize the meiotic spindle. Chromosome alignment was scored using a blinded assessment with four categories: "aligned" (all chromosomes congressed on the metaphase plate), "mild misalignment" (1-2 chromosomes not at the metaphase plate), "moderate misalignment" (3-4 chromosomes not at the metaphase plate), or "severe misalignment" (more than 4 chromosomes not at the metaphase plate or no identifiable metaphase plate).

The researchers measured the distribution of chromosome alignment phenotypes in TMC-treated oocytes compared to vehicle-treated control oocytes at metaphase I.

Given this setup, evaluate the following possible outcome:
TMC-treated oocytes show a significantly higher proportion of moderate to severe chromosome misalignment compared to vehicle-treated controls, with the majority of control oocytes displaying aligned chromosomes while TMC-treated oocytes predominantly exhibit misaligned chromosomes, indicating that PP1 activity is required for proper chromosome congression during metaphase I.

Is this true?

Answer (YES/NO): NO